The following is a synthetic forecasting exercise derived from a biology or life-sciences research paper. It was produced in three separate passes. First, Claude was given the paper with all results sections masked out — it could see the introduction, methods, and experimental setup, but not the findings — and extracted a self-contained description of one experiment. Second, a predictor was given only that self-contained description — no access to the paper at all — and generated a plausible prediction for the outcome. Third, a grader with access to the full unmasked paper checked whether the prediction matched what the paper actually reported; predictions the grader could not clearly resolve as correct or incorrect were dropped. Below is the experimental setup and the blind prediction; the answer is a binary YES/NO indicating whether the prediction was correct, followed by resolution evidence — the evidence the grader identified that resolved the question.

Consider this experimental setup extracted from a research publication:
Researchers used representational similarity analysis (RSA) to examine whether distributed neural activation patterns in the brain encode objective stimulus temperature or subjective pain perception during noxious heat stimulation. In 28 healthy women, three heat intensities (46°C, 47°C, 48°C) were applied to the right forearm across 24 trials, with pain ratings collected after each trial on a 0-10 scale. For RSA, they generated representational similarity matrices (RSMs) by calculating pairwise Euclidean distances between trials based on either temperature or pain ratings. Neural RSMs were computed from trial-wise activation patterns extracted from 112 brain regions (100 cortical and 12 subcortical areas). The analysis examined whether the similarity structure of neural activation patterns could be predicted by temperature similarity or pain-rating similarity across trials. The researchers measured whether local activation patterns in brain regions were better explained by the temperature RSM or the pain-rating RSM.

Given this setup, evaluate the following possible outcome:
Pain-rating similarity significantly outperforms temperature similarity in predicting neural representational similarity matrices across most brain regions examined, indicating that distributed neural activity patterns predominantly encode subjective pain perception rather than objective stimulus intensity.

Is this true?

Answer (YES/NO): NO